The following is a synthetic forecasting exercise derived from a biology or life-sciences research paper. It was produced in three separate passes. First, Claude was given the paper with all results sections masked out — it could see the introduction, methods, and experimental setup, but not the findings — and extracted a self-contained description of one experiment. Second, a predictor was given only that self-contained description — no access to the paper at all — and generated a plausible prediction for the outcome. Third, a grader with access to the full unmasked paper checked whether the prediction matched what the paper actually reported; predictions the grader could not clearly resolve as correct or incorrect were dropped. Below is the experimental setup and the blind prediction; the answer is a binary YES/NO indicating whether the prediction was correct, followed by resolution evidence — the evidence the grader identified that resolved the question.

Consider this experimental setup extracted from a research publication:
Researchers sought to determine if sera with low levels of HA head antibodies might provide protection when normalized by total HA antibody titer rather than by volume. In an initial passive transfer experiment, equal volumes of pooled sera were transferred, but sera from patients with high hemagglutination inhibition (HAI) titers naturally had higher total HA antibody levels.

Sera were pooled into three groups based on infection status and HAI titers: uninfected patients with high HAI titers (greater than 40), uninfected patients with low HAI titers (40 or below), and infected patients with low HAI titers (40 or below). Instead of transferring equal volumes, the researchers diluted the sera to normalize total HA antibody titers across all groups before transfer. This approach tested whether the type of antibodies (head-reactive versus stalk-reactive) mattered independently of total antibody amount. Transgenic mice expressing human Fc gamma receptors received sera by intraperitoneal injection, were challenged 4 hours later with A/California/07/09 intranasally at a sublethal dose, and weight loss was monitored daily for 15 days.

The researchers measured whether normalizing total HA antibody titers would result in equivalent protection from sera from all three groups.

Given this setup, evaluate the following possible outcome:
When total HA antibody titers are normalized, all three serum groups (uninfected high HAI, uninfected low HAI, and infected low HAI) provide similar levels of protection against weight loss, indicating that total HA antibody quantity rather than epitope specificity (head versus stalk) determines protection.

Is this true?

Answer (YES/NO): NO